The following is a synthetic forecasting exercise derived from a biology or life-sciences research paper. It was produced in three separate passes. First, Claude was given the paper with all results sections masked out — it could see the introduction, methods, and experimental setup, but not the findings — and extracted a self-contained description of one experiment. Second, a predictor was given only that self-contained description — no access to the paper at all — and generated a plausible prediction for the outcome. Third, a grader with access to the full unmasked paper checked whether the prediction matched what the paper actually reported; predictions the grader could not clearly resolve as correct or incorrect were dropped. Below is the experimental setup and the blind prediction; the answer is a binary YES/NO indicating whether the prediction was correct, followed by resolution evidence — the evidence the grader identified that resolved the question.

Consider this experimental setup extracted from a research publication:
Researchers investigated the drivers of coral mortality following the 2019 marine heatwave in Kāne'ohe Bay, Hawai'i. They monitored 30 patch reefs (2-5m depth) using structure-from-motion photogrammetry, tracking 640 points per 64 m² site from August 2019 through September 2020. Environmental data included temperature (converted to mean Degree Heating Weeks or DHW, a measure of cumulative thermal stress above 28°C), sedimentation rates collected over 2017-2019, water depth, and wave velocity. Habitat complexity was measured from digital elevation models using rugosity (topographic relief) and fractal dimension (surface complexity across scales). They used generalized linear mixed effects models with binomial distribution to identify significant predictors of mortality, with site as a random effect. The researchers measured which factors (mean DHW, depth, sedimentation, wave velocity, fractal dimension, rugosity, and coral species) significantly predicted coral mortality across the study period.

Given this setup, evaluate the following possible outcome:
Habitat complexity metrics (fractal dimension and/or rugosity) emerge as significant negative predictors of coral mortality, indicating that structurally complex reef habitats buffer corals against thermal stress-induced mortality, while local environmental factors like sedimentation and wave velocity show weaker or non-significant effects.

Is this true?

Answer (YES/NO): NO